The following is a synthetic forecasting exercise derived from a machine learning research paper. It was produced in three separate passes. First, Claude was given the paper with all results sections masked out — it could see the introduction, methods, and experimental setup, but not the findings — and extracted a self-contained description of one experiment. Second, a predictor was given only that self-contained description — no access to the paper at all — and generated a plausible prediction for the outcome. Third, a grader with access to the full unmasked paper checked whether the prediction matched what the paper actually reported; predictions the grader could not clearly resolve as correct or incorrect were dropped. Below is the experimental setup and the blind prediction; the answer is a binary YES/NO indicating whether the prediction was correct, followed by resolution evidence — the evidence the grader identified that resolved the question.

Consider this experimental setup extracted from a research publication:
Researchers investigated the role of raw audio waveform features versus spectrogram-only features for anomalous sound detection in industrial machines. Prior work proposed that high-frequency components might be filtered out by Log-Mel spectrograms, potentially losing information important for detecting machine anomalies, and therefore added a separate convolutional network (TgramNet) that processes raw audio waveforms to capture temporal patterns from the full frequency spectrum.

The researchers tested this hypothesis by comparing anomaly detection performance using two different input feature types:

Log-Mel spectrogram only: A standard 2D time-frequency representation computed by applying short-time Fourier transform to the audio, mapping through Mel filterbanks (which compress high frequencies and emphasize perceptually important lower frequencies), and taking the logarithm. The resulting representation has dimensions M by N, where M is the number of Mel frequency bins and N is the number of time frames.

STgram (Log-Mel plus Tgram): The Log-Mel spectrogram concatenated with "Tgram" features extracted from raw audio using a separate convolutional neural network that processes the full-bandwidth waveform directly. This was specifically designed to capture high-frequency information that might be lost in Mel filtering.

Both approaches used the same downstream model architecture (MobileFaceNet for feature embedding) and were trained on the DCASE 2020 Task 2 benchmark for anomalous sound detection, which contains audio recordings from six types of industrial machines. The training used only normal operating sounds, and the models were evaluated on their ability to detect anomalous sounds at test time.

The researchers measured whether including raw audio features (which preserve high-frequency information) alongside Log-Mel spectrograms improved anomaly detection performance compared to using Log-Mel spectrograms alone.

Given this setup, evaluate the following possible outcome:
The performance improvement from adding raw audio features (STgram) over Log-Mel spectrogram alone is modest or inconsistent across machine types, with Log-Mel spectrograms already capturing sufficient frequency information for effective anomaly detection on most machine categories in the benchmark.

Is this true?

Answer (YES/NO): YES